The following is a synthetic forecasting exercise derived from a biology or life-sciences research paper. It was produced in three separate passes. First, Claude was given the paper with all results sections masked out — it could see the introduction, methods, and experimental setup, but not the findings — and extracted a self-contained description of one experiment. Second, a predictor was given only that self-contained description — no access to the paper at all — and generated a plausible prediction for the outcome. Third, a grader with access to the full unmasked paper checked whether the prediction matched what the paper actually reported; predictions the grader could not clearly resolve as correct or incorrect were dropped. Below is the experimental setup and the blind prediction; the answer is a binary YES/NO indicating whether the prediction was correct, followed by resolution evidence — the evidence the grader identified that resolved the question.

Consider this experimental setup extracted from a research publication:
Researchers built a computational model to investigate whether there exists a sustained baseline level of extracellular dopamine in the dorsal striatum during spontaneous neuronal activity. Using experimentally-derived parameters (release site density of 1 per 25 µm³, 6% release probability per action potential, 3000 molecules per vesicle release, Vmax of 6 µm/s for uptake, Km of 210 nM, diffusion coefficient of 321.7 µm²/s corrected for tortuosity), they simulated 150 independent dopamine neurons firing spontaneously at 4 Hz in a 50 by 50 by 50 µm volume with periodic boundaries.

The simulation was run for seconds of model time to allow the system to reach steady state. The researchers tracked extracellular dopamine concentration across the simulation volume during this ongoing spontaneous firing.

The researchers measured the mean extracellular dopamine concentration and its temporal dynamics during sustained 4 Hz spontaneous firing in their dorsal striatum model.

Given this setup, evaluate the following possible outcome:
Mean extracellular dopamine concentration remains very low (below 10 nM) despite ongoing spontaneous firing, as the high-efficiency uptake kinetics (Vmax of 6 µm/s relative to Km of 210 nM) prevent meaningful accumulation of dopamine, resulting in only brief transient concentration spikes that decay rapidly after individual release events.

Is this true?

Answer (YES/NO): NO